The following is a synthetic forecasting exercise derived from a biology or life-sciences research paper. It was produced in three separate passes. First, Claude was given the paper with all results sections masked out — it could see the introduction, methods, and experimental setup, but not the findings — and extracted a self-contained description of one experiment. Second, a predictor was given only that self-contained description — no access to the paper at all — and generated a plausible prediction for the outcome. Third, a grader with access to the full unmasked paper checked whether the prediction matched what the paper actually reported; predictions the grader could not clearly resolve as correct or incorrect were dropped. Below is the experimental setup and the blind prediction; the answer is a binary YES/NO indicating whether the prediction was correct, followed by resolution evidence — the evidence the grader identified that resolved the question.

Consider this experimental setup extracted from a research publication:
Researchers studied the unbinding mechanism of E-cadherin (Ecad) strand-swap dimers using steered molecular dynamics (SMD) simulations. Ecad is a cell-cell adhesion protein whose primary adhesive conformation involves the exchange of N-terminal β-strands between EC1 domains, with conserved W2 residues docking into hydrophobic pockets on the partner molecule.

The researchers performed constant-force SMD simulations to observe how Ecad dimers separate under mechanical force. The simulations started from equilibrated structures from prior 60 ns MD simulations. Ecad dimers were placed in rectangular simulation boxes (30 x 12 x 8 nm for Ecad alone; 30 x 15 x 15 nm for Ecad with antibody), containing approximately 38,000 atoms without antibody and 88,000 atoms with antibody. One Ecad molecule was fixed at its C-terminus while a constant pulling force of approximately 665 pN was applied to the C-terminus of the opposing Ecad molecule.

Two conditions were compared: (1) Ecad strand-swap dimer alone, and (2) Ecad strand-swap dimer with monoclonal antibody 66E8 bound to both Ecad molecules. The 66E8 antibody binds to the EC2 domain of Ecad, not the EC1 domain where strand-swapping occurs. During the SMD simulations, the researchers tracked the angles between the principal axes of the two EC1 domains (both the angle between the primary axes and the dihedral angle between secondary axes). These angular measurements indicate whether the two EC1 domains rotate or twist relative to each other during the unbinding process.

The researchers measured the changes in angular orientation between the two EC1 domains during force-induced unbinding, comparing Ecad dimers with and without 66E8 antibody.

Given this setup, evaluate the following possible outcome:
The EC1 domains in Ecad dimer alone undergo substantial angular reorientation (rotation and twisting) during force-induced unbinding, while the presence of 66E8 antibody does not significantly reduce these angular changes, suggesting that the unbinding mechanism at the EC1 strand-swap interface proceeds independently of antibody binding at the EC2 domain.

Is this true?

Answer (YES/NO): NO